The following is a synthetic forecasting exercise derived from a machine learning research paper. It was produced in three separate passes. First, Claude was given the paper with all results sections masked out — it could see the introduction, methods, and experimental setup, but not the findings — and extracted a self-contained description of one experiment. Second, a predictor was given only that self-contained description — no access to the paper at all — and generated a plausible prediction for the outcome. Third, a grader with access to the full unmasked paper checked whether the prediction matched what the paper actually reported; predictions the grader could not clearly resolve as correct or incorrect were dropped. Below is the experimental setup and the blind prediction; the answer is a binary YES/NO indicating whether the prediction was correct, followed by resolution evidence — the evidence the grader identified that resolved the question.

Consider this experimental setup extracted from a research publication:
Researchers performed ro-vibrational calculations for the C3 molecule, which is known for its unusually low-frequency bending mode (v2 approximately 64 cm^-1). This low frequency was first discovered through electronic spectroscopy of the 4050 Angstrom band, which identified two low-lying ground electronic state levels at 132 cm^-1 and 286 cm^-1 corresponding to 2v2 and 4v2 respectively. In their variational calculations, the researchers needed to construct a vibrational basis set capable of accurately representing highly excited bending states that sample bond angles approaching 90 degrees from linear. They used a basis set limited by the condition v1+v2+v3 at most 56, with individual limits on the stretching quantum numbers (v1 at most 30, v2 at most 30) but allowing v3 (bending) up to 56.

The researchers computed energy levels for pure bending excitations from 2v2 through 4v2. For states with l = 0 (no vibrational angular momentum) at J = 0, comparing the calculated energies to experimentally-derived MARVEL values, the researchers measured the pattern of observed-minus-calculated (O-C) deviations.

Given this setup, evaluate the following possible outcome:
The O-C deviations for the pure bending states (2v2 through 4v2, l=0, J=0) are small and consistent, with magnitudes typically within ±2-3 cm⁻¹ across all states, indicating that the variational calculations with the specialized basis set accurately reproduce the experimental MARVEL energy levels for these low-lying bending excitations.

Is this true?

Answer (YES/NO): NO